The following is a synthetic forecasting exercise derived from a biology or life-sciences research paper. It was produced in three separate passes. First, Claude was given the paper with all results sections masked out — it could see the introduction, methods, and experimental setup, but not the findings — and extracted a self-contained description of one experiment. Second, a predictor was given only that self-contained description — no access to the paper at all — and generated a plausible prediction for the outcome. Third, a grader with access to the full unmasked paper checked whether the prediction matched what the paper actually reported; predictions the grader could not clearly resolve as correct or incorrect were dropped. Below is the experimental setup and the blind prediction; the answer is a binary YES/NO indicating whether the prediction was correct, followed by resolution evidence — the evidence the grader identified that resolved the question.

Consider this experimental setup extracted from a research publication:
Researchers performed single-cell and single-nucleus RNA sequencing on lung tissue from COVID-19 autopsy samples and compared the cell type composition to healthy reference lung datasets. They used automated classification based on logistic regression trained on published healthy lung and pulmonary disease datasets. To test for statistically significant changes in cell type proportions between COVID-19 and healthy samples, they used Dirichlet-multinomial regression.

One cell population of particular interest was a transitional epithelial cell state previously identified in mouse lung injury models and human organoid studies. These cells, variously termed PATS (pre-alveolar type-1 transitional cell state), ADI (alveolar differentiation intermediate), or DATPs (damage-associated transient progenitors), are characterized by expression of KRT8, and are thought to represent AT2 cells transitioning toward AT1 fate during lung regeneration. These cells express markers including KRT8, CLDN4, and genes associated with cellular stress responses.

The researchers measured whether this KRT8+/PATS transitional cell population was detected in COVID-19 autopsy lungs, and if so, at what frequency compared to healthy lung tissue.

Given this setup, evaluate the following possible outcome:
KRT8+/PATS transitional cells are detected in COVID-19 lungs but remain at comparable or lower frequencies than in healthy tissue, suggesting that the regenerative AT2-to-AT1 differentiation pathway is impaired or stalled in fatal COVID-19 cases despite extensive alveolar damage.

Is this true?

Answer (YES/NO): NO